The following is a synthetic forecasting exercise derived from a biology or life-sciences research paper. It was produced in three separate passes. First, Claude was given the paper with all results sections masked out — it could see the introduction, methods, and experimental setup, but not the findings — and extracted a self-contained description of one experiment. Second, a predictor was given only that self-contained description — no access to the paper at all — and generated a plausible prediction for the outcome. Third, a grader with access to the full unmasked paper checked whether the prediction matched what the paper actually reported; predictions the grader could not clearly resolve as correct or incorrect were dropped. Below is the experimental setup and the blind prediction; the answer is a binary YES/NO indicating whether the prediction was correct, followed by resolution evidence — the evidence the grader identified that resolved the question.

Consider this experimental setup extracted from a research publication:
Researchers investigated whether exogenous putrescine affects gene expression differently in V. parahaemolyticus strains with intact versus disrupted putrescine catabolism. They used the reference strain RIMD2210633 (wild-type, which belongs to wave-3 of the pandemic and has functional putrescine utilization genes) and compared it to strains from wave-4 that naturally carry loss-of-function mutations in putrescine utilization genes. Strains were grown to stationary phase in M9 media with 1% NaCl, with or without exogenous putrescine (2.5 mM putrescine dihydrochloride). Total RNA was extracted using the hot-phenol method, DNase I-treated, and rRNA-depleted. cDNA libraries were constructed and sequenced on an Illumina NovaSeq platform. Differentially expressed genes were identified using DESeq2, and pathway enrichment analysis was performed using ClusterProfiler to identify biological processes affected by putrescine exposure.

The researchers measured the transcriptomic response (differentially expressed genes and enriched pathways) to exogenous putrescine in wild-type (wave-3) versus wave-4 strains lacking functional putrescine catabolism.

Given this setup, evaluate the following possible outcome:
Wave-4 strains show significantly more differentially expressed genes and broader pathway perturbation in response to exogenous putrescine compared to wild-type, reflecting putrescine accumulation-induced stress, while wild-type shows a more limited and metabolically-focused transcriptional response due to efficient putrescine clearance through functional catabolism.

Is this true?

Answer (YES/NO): YES